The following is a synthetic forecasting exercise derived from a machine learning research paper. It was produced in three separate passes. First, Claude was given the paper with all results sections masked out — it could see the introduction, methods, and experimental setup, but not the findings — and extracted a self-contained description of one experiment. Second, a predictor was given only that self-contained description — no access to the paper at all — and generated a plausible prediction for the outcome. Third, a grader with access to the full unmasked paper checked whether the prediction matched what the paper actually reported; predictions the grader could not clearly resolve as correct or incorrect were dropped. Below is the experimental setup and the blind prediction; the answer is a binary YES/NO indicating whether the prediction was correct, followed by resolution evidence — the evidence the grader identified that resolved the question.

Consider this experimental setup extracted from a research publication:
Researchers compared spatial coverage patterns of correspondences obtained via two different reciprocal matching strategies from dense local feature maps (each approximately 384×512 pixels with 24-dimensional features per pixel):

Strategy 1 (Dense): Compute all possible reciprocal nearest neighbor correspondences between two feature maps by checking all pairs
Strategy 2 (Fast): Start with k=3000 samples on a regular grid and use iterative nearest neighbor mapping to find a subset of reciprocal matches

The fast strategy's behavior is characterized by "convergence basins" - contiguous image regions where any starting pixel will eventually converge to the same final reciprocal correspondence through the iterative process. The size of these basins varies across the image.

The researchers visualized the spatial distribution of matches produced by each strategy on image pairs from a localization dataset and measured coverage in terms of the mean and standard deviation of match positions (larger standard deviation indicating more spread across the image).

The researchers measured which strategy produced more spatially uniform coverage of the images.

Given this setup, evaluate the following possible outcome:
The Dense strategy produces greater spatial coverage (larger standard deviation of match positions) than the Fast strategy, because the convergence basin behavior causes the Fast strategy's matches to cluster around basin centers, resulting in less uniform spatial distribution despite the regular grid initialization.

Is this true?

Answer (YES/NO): NO